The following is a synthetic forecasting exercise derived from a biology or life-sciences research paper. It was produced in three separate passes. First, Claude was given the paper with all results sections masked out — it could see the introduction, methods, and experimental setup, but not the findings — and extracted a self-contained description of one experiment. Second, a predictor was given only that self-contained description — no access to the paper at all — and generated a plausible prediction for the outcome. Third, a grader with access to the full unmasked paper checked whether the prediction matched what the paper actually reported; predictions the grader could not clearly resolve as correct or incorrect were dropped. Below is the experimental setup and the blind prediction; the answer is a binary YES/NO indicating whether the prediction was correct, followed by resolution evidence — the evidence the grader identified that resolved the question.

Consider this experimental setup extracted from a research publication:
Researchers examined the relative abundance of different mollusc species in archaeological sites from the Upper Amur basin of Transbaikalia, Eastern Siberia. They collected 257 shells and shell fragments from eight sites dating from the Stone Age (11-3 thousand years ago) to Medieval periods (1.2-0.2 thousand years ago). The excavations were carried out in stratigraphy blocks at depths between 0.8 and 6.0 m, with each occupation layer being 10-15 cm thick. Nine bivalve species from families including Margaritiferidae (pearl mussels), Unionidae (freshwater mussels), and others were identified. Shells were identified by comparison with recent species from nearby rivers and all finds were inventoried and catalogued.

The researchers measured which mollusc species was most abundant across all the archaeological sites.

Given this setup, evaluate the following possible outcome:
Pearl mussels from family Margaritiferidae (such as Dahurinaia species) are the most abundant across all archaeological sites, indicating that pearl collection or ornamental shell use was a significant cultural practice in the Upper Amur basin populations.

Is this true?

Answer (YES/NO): NO